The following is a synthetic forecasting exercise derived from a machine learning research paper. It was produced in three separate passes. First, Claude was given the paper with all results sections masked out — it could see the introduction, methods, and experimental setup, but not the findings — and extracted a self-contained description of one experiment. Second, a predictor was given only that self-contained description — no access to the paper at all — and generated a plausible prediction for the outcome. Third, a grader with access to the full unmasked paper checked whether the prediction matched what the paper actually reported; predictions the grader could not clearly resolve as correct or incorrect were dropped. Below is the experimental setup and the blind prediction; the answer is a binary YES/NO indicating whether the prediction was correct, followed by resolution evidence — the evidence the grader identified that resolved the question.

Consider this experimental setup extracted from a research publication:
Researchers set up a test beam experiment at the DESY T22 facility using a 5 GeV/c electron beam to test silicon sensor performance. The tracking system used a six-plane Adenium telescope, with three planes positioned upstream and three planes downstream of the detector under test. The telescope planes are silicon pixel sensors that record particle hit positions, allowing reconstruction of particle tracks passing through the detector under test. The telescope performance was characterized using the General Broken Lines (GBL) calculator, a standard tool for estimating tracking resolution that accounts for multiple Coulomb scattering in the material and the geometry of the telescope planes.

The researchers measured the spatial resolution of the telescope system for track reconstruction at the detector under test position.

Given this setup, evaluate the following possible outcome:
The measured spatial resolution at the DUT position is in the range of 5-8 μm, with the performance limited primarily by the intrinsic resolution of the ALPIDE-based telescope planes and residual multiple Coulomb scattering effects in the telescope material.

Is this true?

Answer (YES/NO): NO